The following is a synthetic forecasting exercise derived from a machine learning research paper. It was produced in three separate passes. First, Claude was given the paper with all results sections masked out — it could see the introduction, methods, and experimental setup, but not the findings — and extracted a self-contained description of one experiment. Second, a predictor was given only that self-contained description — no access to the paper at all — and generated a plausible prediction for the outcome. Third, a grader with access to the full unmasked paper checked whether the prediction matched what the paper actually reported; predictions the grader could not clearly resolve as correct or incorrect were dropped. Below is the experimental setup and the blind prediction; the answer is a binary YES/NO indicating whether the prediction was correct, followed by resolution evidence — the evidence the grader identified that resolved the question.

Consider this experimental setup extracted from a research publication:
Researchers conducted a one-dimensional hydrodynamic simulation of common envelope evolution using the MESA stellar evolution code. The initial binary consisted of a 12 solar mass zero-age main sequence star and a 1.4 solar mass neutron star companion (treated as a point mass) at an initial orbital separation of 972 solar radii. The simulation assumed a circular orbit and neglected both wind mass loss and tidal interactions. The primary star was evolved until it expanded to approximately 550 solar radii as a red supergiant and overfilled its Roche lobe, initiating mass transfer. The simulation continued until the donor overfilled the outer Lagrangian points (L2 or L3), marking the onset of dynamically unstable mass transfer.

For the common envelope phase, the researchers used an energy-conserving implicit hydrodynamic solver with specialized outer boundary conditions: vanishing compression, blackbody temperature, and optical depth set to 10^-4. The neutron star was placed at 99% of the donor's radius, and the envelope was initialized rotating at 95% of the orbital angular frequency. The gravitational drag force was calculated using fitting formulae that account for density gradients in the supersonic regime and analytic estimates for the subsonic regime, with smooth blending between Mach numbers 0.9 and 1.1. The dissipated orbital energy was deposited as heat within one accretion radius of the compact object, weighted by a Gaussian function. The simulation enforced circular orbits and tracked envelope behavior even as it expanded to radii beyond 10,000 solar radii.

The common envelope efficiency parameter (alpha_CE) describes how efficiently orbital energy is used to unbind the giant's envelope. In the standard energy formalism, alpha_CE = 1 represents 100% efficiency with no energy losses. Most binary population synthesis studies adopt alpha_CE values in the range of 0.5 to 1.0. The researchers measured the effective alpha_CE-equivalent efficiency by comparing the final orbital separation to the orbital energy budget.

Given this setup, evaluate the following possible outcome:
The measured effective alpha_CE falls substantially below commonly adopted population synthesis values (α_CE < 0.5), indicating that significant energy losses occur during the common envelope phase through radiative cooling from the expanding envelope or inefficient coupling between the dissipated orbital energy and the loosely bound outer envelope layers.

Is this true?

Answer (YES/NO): NO